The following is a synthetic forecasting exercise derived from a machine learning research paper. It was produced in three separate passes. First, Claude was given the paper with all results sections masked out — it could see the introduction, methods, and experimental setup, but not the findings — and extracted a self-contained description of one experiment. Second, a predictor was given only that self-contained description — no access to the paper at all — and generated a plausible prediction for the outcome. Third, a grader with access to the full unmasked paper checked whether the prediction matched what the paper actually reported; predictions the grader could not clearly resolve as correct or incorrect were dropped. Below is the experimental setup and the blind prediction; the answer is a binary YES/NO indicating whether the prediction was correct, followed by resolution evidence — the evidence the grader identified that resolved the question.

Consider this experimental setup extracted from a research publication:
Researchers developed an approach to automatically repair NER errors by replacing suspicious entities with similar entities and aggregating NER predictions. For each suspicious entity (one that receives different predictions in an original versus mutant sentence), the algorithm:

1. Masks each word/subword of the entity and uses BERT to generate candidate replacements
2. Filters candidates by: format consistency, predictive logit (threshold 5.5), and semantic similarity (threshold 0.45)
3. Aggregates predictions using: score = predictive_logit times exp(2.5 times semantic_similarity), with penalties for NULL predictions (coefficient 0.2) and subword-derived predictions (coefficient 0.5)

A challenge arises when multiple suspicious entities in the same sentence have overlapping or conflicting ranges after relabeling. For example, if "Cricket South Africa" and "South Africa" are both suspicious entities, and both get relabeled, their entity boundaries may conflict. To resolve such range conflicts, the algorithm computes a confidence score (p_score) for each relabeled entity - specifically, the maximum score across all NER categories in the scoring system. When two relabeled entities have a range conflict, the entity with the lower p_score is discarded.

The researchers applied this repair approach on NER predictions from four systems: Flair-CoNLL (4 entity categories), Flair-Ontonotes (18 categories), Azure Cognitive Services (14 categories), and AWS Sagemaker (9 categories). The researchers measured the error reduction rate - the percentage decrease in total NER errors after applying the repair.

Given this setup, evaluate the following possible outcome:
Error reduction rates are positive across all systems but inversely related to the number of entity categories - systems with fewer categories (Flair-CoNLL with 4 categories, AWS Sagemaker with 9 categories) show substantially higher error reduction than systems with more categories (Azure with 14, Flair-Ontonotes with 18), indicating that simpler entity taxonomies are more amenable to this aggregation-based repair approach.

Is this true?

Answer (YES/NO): NO